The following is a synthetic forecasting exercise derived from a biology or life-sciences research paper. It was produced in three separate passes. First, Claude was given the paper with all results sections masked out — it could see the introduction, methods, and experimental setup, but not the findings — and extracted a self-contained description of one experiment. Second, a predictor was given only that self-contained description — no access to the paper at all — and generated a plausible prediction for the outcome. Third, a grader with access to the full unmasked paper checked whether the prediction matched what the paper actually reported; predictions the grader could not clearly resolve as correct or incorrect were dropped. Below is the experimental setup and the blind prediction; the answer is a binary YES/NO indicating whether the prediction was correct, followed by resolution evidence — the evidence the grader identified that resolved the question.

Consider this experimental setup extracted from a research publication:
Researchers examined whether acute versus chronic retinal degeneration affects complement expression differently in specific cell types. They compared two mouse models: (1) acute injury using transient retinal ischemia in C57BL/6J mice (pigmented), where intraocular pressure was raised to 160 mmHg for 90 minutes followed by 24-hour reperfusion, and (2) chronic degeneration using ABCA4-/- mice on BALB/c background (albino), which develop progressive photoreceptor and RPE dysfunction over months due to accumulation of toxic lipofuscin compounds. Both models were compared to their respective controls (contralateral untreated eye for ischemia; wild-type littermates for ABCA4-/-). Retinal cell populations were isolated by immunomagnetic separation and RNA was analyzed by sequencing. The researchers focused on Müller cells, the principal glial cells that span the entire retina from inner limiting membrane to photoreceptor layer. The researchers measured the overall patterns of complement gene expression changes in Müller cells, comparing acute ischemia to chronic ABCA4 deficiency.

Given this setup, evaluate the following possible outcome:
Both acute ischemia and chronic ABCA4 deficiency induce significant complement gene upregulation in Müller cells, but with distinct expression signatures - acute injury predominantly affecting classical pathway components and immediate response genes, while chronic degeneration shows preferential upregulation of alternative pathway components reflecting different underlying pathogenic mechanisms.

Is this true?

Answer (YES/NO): NO